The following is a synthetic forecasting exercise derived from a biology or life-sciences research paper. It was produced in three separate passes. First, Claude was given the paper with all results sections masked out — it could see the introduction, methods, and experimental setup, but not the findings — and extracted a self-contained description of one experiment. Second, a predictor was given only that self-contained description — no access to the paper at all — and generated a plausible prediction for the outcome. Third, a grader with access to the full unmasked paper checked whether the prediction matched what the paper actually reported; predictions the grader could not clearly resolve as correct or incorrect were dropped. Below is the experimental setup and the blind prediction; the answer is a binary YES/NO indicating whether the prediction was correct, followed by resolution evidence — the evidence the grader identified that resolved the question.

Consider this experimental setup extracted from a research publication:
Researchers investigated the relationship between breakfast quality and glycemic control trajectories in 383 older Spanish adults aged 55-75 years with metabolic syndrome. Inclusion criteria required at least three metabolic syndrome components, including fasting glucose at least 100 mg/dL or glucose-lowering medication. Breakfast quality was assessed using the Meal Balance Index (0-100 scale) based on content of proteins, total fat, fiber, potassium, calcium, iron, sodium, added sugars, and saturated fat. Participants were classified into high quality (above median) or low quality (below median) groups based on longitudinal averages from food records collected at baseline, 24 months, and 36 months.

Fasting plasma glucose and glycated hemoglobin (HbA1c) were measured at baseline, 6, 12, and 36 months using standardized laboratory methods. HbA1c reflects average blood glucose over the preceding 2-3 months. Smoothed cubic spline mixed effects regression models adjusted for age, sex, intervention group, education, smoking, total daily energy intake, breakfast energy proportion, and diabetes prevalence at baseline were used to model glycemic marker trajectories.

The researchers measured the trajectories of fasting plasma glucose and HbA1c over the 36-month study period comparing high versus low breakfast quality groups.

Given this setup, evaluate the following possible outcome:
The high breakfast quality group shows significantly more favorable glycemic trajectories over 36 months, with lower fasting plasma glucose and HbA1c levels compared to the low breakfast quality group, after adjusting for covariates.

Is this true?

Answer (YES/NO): NO